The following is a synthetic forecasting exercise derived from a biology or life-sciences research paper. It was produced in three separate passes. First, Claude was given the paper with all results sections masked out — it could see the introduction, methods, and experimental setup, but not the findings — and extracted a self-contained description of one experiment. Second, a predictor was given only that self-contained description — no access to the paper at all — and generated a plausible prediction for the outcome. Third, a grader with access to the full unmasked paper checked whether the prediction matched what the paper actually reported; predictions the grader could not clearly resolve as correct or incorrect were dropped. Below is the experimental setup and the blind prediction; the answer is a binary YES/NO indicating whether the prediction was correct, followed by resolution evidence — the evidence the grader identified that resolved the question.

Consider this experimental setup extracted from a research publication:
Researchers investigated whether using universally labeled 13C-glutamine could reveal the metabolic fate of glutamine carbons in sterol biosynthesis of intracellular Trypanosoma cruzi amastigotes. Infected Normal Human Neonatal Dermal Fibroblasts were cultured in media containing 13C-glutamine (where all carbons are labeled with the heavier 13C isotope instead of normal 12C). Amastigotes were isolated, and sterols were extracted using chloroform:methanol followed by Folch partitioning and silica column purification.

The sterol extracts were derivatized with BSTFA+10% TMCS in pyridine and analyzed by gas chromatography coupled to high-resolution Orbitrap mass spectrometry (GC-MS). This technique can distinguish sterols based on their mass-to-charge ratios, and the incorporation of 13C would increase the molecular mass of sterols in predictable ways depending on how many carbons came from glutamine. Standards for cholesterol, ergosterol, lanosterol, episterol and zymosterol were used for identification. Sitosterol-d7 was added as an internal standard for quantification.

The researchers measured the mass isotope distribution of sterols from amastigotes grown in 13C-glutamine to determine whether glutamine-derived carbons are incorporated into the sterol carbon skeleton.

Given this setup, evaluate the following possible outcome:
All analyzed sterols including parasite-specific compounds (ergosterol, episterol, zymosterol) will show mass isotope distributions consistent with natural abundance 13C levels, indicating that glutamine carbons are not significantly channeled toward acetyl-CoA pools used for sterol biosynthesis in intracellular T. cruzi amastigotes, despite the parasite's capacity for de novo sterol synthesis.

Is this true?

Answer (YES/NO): NO